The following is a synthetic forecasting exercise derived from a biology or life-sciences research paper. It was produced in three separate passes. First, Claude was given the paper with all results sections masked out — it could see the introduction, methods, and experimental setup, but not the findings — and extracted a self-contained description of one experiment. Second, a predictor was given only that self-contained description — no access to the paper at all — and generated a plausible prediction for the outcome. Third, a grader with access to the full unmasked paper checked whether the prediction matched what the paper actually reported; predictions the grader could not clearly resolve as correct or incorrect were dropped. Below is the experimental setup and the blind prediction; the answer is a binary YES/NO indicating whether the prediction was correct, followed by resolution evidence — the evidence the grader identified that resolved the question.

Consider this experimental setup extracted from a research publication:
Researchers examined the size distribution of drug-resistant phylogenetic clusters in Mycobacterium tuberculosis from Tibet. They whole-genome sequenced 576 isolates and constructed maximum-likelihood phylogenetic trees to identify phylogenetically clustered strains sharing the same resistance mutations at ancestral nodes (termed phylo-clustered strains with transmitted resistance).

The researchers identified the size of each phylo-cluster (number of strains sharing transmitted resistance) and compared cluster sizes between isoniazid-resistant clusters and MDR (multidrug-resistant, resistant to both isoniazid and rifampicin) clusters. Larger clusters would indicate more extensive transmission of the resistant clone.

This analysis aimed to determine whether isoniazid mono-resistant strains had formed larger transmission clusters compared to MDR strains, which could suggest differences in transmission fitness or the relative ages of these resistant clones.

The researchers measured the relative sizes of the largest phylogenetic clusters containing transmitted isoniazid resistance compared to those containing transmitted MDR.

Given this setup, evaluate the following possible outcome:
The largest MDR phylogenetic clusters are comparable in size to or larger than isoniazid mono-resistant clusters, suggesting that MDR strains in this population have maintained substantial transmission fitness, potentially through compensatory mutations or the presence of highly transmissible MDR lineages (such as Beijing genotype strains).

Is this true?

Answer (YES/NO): NO